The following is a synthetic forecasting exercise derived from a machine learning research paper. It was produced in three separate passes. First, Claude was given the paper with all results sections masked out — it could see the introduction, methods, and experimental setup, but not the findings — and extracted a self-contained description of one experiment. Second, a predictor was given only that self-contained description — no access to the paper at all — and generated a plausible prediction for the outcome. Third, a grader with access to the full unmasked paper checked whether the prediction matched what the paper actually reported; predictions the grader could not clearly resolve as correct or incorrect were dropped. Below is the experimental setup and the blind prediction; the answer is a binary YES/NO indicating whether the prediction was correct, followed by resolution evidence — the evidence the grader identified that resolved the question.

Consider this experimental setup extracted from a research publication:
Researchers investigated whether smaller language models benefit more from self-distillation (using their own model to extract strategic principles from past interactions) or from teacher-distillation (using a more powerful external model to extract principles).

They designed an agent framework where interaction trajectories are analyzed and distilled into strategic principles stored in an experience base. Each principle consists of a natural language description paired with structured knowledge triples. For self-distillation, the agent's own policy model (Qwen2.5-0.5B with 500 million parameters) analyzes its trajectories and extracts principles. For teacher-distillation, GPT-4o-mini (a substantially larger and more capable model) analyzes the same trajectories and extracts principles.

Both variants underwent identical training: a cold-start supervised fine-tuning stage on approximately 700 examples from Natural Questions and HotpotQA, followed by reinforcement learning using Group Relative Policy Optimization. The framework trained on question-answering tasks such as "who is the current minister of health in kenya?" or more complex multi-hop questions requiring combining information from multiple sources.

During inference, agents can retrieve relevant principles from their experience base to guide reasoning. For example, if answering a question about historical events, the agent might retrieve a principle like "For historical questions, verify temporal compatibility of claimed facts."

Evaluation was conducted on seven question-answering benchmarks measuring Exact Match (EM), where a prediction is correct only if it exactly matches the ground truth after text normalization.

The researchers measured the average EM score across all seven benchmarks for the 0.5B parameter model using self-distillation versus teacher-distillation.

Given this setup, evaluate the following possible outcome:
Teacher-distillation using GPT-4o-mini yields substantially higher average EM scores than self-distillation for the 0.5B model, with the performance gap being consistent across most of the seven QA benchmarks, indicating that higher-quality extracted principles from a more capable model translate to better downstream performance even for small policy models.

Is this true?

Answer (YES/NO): YES